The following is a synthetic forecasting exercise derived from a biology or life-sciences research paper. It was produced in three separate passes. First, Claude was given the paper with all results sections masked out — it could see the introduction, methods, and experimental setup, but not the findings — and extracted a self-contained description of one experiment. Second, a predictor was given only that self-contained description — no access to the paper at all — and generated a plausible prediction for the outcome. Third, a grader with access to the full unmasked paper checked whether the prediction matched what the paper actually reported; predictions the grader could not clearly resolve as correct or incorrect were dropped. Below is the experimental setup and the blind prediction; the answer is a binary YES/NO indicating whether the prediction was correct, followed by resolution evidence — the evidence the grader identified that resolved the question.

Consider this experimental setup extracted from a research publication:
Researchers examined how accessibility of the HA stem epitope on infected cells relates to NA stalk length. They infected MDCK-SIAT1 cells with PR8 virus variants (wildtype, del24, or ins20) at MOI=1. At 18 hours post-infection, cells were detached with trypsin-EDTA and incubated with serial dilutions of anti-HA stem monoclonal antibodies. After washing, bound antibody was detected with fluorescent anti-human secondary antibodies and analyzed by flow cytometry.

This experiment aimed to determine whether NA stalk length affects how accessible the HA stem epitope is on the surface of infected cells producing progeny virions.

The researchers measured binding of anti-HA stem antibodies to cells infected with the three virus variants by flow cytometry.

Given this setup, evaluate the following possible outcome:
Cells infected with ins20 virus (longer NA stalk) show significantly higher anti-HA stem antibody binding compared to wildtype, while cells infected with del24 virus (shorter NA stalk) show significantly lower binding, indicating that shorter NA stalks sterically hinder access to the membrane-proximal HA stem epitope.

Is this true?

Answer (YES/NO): NO